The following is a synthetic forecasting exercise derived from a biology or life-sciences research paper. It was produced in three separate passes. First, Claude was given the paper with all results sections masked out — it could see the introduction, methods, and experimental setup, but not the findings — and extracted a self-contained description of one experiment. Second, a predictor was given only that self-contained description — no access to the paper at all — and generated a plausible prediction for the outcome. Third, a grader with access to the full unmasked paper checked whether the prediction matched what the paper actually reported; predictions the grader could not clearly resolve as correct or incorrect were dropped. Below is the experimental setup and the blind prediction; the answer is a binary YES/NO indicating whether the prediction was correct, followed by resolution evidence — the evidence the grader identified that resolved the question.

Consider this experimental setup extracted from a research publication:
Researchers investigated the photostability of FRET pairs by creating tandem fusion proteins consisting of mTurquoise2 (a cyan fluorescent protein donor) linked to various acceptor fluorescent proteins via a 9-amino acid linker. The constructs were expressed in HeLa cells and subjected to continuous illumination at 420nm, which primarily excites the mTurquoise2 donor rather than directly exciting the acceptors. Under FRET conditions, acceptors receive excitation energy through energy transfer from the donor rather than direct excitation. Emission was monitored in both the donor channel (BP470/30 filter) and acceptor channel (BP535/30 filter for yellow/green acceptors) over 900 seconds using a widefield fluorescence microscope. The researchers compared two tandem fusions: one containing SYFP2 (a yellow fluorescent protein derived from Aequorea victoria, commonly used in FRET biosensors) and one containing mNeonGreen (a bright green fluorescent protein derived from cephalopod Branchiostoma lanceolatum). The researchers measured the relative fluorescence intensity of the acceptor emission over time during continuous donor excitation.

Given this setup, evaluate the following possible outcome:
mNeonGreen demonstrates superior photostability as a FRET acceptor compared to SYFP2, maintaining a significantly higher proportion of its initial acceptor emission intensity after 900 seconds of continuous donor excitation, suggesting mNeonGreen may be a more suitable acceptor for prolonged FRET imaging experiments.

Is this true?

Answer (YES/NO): NO